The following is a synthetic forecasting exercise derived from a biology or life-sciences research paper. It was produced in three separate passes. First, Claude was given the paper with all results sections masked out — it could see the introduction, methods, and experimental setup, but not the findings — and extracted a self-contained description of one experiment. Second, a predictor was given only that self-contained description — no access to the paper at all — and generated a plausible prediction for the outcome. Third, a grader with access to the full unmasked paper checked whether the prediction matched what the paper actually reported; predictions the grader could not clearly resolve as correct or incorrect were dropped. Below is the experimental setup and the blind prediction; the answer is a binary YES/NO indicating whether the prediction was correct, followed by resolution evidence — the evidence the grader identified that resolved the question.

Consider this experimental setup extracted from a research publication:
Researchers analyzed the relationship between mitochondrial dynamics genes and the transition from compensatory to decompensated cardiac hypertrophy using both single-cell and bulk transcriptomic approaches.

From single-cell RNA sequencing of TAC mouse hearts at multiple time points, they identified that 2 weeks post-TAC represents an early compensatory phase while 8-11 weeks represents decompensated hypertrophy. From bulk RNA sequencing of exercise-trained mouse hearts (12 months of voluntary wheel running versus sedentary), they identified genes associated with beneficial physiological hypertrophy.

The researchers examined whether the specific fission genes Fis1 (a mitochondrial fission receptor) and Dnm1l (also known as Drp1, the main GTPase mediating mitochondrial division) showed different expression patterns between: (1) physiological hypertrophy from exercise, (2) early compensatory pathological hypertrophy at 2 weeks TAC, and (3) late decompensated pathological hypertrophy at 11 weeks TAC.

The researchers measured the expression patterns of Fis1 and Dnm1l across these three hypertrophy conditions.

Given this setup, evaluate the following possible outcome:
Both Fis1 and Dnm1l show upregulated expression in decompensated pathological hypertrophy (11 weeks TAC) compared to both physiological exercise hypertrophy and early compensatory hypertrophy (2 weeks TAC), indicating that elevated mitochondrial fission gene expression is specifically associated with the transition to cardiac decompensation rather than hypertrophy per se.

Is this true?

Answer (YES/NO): YES